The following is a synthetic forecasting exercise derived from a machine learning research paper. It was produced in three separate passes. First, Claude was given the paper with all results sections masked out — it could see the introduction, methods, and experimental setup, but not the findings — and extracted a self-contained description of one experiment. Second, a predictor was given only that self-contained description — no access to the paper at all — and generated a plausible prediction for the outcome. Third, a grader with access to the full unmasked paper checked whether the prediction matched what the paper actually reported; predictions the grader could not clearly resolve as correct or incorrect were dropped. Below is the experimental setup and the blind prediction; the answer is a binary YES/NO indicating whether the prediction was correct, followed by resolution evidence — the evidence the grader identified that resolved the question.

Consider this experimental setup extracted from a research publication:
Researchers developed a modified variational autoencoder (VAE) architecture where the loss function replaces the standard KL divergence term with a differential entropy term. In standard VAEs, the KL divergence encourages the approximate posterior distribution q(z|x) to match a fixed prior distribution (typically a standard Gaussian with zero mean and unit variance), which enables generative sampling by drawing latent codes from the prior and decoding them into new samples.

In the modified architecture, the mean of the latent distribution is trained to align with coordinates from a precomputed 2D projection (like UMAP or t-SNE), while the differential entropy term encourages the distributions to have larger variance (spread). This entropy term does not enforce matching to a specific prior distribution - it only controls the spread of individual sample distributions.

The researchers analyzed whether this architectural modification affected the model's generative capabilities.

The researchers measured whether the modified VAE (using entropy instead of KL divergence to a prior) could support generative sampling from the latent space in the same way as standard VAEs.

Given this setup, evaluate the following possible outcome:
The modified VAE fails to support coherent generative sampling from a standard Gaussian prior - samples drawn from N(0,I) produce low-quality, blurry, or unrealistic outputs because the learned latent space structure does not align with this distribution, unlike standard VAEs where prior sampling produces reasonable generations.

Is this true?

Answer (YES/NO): YES